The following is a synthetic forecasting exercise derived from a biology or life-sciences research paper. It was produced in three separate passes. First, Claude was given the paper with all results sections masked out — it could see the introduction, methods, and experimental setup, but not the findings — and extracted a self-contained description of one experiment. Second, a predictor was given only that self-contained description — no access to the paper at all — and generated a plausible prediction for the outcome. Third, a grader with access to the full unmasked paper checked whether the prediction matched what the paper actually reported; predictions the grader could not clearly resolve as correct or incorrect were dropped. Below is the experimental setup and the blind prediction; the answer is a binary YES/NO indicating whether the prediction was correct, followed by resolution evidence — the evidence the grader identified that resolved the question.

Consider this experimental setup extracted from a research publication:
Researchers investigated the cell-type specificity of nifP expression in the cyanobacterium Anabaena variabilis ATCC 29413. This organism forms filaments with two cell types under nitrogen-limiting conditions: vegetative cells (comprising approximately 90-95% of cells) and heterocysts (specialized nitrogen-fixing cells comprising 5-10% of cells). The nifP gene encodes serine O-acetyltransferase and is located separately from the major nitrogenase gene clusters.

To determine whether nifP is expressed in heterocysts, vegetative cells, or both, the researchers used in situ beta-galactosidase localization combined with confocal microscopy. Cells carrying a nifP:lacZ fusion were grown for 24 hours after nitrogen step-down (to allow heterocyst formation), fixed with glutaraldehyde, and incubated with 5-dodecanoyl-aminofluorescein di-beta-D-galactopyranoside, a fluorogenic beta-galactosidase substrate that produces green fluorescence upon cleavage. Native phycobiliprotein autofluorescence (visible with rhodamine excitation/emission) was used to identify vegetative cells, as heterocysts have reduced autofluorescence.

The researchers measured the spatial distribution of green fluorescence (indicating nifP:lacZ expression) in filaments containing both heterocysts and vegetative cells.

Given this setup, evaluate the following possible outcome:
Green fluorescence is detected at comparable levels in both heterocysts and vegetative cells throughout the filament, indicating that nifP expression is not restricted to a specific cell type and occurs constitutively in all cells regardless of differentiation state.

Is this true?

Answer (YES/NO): NO